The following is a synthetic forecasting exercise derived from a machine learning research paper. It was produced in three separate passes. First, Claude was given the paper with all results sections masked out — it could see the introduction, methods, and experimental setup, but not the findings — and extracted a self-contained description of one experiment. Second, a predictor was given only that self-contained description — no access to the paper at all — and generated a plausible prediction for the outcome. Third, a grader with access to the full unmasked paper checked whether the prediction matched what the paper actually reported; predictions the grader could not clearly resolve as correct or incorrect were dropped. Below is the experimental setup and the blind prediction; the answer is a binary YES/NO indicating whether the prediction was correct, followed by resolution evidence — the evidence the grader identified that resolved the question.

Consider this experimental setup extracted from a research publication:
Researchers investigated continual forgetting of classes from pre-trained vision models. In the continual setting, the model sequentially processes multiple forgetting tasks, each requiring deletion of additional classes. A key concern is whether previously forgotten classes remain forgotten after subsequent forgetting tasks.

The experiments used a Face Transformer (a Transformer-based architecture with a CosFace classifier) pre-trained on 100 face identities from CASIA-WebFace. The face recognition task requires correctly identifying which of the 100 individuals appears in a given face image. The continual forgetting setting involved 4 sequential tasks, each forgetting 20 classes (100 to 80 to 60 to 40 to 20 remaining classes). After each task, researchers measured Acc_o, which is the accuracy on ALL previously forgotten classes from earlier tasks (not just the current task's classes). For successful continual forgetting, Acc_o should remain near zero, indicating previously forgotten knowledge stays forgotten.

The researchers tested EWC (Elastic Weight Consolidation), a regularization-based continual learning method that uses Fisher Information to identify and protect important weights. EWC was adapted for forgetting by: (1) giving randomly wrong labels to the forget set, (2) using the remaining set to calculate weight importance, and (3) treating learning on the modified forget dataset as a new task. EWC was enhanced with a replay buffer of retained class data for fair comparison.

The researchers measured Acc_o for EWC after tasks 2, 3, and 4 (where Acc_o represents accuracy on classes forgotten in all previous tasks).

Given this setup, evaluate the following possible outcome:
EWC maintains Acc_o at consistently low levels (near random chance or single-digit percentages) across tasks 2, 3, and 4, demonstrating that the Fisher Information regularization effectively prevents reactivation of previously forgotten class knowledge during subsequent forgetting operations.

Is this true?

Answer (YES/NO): YES